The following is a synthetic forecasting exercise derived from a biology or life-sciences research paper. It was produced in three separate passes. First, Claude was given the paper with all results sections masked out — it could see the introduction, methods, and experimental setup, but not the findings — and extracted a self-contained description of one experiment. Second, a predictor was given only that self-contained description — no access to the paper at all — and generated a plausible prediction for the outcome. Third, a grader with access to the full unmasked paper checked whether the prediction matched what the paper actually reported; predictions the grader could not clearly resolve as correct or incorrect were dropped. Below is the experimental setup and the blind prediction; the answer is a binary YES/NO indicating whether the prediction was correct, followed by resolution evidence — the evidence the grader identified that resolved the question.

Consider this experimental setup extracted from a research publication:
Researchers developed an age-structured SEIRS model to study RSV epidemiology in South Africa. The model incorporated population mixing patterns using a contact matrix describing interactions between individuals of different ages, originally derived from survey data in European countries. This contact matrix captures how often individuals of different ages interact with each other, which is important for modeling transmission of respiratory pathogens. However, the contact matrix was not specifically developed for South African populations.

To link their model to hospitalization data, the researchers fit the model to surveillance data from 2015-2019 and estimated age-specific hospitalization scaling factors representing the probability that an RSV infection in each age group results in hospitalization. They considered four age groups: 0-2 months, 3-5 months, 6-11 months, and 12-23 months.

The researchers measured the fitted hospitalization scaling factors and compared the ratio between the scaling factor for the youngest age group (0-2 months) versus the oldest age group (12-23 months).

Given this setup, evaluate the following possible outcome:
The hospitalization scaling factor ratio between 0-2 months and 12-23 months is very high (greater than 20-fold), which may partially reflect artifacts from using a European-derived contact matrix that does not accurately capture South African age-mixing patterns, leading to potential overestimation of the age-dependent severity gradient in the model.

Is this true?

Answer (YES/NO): YES